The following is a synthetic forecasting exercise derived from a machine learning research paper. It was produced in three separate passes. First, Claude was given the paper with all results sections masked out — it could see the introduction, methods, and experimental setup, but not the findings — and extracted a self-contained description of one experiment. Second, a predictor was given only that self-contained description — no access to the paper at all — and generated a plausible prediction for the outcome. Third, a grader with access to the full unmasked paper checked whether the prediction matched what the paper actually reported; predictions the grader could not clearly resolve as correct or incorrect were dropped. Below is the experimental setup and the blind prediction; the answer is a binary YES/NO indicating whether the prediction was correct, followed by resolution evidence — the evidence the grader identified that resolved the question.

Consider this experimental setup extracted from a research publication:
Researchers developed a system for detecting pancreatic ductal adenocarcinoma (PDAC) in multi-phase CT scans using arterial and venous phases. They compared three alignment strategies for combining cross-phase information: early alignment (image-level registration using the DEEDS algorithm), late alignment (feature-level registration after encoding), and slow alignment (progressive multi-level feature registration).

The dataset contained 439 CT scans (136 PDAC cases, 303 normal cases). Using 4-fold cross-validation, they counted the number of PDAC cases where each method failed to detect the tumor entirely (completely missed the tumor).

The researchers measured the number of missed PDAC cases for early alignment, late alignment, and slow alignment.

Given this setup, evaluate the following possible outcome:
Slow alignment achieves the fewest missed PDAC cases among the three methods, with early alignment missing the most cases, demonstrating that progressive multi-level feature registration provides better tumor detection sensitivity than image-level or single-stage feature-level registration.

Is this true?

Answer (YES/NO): NO